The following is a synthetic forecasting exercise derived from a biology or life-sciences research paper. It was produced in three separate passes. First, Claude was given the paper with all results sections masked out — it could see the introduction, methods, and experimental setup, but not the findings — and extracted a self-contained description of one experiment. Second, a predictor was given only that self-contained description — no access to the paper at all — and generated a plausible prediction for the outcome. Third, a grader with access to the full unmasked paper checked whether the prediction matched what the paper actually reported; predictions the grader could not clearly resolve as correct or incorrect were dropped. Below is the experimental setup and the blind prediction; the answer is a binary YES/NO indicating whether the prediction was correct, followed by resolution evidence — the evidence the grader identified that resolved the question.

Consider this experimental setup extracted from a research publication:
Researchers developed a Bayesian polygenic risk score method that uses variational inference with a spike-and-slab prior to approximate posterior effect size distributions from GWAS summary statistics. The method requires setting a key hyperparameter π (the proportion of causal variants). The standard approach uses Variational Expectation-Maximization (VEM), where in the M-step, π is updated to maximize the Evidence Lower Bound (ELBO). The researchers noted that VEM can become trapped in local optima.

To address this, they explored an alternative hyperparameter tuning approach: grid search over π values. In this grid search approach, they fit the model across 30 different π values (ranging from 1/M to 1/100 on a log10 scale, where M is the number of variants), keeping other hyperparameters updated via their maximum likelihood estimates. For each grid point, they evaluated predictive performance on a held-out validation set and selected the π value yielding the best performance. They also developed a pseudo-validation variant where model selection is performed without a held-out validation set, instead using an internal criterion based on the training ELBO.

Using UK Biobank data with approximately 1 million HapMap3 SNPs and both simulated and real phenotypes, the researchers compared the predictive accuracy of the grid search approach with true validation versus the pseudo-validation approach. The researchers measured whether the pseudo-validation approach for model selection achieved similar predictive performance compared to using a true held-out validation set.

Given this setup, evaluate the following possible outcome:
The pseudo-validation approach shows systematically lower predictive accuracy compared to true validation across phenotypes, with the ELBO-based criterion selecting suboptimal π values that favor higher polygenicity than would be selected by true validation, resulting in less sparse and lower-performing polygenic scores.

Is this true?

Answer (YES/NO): NO